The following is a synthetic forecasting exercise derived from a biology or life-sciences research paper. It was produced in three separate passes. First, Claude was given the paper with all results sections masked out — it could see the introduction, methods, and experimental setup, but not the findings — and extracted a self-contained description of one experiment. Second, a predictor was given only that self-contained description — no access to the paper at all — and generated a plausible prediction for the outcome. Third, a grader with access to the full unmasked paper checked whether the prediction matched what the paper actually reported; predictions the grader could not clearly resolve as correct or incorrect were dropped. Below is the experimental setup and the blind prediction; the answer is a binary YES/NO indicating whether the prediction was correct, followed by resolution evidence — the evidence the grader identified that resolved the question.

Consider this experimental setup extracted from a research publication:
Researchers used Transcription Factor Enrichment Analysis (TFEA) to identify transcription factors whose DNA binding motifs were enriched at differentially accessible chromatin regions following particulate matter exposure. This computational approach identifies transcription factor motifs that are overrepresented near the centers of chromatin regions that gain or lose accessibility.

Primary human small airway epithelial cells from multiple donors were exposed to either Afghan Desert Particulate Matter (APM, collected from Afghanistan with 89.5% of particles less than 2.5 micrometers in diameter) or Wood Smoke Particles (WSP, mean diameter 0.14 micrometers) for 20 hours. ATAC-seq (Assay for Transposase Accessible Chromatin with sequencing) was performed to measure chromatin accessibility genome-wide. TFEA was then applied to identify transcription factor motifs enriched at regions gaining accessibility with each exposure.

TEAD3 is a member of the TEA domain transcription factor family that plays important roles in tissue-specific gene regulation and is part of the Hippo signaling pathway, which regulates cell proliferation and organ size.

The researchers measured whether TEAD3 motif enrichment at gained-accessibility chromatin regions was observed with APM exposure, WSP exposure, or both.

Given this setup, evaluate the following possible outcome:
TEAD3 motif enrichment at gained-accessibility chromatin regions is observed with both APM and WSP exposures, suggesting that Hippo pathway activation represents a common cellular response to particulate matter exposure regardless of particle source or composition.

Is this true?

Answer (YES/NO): NO